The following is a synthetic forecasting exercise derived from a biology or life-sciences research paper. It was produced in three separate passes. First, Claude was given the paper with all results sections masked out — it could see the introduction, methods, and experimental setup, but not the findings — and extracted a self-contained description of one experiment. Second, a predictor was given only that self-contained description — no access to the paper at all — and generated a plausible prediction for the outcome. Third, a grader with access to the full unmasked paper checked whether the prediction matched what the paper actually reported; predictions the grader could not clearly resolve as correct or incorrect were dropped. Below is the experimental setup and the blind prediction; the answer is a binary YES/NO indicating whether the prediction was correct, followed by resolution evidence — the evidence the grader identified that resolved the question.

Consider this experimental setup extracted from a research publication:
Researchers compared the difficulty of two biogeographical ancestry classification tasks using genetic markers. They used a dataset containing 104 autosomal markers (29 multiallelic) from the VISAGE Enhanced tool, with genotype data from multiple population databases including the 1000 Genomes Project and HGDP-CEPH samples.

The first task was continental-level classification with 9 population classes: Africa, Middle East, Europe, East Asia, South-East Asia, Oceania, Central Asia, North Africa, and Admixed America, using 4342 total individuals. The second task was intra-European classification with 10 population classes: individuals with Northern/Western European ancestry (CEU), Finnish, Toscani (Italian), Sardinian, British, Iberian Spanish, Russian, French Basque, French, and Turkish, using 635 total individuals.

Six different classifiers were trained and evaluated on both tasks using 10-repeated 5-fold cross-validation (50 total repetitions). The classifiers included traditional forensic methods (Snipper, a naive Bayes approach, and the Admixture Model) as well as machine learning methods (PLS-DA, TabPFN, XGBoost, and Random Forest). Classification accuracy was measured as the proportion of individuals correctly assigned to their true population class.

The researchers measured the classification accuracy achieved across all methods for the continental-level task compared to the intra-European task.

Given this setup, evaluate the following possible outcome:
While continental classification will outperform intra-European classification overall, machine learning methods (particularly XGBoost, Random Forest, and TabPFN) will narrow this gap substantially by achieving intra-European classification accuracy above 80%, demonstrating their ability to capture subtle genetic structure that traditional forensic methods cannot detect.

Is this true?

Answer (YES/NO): NO